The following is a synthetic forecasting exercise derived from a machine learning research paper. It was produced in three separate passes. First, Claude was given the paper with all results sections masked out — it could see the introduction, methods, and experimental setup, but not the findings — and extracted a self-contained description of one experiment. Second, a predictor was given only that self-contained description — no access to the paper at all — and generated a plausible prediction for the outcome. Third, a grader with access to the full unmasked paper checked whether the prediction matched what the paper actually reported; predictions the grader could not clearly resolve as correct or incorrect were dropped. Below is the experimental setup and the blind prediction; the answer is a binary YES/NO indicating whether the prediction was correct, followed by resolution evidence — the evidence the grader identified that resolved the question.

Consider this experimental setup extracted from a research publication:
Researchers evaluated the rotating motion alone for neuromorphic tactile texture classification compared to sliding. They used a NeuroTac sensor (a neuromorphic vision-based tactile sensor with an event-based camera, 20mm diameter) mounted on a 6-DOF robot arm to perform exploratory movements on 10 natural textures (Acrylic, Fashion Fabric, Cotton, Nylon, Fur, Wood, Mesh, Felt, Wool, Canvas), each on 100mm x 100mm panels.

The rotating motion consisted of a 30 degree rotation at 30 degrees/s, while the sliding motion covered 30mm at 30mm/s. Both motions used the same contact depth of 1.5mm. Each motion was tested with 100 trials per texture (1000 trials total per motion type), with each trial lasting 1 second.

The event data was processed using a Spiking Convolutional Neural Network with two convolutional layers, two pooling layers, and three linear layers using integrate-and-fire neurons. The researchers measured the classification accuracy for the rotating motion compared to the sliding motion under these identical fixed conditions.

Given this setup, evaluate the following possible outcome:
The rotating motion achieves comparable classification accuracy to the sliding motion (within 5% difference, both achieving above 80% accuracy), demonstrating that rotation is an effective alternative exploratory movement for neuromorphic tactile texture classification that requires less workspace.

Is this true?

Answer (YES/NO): NO